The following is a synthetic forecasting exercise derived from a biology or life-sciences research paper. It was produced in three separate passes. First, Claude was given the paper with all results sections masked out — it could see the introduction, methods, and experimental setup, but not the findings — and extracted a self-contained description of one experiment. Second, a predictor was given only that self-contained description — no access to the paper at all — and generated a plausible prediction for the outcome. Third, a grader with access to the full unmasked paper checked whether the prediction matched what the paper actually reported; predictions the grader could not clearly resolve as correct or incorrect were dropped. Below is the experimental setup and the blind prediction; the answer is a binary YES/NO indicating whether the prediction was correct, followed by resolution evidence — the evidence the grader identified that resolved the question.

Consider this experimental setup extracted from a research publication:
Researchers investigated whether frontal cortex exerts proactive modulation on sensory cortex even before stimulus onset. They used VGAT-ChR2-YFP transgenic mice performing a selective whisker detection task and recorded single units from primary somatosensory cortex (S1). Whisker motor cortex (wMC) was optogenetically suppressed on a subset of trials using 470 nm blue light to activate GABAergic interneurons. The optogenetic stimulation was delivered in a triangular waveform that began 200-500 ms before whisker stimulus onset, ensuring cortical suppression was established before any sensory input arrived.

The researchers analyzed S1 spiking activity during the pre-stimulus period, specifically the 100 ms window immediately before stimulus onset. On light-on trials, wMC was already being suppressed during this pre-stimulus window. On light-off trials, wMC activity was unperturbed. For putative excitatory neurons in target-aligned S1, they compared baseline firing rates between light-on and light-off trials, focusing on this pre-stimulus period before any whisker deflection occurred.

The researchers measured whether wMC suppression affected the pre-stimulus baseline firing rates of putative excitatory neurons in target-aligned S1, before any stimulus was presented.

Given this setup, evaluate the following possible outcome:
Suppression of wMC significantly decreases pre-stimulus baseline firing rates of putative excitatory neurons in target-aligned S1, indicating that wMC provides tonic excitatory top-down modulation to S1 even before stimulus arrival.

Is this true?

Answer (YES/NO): YES